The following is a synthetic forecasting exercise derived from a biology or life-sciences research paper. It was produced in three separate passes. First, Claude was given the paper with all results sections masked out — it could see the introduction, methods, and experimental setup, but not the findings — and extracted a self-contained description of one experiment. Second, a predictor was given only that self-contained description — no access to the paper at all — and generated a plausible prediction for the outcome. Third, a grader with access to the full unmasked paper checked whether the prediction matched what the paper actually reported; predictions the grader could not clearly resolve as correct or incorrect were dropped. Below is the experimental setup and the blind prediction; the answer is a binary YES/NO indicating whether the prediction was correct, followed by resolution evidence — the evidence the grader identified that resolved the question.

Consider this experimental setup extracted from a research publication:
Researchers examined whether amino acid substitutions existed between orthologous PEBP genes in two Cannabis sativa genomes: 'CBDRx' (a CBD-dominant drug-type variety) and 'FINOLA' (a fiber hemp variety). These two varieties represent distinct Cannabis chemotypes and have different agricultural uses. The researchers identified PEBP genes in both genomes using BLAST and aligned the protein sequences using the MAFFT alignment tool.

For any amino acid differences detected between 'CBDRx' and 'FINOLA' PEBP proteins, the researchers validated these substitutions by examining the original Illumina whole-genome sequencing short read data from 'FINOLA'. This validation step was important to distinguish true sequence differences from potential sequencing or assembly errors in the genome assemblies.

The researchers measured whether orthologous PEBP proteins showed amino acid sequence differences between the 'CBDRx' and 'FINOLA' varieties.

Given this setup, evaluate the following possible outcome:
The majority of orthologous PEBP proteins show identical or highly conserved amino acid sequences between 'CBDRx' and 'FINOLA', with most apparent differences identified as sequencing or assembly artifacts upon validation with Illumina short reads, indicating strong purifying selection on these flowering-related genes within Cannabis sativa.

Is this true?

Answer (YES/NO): NO